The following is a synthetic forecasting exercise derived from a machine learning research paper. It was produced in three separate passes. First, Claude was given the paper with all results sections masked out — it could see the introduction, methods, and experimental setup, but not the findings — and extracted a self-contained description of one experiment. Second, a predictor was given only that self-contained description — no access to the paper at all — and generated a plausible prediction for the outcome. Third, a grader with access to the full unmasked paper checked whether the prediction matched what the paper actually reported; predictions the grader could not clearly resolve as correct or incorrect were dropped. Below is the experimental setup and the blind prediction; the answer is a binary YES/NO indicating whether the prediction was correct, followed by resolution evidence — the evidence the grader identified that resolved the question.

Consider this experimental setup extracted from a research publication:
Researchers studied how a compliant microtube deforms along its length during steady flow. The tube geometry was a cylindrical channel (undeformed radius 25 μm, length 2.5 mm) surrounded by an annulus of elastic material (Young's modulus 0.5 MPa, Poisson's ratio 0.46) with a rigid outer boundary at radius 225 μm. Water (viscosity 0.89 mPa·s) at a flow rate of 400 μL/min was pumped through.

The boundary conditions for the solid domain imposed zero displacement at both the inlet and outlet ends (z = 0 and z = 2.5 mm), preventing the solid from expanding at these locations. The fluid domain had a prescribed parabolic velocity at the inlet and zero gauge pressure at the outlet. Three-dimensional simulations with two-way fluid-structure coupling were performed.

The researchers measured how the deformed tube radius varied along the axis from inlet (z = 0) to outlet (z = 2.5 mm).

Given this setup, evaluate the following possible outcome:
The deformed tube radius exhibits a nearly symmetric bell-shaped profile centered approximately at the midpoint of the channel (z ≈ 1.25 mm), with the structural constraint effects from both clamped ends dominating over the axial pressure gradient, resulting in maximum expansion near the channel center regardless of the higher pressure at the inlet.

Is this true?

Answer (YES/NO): NO